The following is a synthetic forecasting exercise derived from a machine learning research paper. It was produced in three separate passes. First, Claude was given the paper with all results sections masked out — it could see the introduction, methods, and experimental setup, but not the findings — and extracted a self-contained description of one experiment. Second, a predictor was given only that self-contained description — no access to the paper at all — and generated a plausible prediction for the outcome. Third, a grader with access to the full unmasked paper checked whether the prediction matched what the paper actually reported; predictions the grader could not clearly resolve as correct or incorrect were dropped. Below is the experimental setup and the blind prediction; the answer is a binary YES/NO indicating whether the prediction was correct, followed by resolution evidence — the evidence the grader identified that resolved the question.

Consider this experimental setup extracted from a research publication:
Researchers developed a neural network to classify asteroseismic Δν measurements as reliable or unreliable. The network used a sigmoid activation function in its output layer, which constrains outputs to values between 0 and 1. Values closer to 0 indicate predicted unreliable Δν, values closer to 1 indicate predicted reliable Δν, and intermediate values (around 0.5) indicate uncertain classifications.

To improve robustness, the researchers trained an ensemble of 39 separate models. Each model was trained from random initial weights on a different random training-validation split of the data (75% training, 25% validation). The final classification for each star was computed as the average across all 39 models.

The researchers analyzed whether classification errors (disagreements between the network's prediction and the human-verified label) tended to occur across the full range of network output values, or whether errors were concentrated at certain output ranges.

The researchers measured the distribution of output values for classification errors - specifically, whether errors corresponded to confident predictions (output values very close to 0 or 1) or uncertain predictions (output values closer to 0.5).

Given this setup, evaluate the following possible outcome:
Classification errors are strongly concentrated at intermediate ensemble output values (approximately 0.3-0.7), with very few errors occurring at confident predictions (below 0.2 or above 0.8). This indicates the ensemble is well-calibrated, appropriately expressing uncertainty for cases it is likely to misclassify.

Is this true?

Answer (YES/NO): YES